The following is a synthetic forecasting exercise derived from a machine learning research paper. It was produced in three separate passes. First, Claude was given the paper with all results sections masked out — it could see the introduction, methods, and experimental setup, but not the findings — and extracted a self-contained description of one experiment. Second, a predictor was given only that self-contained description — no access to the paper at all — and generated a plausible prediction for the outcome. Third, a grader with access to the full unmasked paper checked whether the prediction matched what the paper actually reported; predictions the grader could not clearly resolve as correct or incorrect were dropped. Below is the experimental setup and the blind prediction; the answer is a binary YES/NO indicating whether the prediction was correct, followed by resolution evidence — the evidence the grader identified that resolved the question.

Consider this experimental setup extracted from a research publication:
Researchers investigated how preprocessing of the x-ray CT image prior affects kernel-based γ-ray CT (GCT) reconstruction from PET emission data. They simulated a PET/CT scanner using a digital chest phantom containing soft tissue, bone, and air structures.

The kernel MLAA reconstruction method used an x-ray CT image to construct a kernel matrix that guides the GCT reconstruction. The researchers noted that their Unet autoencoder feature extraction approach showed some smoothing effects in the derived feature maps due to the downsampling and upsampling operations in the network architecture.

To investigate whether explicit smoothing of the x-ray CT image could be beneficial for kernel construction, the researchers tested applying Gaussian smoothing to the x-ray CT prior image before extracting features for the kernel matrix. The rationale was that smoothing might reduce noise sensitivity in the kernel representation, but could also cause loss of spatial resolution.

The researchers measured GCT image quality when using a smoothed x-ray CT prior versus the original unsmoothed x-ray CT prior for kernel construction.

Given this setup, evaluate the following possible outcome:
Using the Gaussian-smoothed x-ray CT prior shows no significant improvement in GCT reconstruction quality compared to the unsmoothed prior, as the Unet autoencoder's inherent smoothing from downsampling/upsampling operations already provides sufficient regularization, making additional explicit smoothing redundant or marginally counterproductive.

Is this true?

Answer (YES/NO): NO